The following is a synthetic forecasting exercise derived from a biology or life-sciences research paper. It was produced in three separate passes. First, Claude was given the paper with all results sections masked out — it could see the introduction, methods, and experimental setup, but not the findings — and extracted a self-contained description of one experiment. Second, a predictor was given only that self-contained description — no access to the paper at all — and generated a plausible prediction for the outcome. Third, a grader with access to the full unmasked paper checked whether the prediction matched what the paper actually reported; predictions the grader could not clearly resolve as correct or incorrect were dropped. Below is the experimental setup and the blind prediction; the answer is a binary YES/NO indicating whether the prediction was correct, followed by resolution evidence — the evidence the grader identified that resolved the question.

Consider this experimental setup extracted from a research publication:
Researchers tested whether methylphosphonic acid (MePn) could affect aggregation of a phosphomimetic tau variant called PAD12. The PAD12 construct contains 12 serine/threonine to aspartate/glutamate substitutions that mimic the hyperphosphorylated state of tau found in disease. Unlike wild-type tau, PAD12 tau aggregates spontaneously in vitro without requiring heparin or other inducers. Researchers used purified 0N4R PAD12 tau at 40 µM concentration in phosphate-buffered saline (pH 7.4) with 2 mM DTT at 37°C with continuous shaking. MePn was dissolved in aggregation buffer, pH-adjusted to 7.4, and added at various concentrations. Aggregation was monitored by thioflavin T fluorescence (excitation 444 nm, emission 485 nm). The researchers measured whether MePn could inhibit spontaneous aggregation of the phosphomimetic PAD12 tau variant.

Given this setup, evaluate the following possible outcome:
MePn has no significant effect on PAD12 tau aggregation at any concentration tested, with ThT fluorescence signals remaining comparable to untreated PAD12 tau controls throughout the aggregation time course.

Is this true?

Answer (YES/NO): NO